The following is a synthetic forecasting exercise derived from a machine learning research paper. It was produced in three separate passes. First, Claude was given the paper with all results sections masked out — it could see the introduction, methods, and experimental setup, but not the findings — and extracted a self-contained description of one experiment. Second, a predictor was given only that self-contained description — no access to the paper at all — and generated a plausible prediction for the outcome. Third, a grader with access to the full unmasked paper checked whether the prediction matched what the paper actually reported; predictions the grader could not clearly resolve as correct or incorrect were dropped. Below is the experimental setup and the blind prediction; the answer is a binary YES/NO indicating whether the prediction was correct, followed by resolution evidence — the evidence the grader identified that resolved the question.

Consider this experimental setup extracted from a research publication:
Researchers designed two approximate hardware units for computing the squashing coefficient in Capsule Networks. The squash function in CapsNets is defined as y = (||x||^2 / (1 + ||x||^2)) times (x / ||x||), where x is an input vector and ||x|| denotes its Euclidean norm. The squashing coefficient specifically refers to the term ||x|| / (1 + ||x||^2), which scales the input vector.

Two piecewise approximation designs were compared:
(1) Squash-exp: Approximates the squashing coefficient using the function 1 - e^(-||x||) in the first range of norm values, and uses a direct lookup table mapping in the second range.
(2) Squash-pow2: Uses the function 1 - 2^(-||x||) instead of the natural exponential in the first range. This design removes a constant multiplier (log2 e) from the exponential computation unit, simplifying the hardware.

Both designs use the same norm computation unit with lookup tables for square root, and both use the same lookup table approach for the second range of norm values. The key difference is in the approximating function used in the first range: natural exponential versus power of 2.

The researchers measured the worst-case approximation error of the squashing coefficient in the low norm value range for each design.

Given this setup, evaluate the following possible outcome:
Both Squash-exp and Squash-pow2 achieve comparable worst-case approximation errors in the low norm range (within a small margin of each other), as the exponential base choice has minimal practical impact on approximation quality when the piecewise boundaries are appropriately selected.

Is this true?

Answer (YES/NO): NO